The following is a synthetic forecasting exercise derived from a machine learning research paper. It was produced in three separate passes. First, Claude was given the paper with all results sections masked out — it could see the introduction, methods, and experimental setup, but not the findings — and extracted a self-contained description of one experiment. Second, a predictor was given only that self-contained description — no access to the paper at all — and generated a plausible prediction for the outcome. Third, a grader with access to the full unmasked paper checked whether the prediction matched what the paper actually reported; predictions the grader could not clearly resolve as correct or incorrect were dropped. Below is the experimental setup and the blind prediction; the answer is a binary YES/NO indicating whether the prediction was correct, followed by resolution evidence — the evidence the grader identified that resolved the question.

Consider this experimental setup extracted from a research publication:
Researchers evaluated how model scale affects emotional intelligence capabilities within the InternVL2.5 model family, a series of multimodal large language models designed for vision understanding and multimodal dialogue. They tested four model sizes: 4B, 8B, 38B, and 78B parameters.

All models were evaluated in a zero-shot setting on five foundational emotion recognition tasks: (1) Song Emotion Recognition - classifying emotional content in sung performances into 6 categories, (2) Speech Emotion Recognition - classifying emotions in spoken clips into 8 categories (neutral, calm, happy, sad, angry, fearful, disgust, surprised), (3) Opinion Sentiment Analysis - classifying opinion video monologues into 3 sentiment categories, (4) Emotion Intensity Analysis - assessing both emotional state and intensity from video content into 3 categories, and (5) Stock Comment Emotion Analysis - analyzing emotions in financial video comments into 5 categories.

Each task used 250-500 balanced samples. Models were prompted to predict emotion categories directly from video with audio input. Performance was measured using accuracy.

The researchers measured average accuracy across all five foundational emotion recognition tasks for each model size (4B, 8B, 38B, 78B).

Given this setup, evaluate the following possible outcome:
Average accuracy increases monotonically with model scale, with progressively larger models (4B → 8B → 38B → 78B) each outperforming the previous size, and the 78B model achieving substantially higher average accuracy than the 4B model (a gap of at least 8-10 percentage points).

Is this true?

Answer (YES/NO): NO